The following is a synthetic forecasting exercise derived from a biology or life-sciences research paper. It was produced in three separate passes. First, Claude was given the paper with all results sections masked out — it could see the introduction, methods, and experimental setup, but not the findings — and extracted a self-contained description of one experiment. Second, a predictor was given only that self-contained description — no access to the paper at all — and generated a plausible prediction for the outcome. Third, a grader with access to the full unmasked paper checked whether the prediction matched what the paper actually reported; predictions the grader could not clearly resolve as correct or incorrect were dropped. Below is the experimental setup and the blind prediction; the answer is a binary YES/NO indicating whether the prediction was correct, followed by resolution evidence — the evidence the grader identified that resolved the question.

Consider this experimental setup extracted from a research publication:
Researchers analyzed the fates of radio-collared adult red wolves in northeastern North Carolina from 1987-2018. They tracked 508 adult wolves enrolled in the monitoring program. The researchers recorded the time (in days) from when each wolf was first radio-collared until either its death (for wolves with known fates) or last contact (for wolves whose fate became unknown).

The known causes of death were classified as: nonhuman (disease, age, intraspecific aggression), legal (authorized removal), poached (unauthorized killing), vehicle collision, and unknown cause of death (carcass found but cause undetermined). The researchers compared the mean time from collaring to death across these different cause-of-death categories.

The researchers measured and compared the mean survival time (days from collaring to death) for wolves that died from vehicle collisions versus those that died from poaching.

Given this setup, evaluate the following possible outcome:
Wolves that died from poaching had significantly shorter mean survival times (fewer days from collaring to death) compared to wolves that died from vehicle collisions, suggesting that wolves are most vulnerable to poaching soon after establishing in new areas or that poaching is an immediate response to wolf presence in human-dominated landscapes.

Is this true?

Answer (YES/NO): NO